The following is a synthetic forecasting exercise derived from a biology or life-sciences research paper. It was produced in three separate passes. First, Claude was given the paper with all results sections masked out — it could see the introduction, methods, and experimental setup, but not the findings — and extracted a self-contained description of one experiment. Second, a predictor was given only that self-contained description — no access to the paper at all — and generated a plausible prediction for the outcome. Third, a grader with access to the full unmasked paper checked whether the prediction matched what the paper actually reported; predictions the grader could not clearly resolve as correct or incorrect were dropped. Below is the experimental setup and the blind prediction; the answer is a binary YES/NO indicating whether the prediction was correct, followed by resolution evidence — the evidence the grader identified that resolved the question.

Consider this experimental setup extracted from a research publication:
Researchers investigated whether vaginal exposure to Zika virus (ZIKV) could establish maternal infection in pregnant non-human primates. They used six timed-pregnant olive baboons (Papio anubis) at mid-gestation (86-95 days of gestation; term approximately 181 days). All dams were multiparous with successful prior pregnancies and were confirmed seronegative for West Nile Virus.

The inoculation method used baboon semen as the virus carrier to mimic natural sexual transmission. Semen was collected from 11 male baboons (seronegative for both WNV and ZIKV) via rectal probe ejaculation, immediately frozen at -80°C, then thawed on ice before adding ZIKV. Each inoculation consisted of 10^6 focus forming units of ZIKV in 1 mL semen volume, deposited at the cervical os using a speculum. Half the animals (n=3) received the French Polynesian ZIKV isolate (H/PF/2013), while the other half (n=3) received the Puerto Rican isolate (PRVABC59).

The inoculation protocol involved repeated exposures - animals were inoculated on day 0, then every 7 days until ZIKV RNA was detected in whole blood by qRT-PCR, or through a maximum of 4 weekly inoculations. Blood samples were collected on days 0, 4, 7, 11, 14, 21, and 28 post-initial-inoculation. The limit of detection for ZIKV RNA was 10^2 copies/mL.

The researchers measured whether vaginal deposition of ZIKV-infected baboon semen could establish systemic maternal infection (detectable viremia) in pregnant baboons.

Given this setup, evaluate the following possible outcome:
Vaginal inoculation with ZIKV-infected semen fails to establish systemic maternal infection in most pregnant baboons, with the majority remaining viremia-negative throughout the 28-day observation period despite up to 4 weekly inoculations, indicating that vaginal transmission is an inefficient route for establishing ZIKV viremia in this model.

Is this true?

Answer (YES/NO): NO